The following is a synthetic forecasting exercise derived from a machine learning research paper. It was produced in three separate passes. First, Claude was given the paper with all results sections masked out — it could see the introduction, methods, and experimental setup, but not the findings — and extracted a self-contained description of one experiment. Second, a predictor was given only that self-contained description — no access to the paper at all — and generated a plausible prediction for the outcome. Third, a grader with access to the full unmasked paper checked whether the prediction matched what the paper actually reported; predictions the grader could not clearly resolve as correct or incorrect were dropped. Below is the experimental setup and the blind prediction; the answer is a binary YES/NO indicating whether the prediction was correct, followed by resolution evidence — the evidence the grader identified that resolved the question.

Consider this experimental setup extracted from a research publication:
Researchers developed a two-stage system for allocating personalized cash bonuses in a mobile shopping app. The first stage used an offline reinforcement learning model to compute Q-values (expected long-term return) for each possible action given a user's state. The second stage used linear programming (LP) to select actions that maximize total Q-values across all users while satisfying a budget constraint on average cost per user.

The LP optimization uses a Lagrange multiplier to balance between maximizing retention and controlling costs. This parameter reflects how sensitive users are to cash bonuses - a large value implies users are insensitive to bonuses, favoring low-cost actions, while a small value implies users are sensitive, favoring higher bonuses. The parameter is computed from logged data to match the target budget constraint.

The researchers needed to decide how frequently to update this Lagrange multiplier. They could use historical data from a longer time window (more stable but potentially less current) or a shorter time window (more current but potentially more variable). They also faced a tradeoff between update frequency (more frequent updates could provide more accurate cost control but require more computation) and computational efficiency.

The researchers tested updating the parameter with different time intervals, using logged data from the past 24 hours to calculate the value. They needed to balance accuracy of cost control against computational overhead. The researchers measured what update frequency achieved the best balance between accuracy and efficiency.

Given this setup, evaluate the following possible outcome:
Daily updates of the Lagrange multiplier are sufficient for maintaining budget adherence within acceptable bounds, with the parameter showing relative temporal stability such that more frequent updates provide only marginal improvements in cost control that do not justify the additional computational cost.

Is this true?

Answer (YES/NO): NO